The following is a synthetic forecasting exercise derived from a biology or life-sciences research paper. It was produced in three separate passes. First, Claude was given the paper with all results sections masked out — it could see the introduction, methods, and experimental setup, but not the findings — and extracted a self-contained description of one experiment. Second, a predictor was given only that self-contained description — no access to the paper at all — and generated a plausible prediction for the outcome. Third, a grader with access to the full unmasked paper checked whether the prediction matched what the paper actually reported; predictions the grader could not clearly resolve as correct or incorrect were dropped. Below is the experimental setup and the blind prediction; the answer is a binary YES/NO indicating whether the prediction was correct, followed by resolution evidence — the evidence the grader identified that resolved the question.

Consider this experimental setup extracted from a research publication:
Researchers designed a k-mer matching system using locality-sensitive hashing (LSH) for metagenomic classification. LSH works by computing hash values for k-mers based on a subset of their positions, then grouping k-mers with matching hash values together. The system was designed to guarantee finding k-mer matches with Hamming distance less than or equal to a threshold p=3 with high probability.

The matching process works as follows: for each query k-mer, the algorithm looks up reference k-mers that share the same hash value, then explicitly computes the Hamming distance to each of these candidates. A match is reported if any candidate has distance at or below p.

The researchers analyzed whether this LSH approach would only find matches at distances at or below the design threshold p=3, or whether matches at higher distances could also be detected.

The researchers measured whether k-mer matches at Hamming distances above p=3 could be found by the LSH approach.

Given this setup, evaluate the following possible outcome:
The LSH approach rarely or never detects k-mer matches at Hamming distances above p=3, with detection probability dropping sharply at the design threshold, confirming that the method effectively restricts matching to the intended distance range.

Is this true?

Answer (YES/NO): NO